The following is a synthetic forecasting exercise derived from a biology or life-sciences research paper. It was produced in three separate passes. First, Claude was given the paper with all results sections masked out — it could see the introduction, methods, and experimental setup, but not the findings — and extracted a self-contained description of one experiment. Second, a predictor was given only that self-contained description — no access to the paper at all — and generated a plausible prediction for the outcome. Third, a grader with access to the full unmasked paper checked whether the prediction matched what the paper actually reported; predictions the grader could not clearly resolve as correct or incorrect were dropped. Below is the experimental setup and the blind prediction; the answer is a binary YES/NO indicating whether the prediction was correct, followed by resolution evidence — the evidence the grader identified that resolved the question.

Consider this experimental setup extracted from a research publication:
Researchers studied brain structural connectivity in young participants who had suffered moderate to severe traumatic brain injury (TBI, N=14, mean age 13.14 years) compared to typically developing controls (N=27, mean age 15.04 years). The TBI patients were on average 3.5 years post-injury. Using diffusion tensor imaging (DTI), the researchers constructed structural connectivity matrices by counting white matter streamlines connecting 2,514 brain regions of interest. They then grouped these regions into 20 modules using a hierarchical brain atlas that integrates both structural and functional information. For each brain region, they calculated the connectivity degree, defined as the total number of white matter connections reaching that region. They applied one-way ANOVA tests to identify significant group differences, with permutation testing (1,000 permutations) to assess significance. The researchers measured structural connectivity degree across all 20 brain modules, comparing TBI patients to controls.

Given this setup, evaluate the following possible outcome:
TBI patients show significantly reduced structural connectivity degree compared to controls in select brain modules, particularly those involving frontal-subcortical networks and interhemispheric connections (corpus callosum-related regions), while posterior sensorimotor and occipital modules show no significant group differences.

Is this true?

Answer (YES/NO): NO